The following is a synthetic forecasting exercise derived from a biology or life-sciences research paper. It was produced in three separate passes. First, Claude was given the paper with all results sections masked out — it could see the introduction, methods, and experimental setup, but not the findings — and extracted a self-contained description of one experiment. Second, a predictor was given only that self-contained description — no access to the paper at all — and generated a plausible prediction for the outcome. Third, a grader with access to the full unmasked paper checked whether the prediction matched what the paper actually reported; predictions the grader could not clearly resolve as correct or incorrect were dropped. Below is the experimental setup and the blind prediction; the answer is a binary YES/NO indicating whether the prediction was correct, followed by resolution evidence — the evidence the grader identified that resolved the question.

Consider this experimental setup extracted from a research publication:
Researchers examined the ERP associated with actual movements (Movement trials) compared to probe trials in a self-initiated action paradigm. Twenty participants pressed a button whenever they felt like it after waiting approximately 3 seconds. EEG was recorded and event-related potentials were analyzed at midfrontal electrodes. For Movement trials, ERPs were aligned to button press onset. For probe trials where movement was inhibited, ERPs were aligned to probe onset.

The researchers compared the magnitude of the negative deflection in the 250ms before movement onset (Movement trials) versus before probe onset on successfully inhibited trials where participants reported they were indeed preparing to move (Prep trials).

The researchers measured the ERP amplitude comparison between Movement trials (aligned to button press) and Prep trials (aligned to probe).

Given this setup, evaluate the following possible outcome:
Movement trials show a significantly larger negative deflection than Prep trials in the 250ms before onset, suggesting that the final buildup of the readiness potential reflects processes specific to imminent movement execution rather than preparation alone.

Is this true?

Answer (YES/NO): YES